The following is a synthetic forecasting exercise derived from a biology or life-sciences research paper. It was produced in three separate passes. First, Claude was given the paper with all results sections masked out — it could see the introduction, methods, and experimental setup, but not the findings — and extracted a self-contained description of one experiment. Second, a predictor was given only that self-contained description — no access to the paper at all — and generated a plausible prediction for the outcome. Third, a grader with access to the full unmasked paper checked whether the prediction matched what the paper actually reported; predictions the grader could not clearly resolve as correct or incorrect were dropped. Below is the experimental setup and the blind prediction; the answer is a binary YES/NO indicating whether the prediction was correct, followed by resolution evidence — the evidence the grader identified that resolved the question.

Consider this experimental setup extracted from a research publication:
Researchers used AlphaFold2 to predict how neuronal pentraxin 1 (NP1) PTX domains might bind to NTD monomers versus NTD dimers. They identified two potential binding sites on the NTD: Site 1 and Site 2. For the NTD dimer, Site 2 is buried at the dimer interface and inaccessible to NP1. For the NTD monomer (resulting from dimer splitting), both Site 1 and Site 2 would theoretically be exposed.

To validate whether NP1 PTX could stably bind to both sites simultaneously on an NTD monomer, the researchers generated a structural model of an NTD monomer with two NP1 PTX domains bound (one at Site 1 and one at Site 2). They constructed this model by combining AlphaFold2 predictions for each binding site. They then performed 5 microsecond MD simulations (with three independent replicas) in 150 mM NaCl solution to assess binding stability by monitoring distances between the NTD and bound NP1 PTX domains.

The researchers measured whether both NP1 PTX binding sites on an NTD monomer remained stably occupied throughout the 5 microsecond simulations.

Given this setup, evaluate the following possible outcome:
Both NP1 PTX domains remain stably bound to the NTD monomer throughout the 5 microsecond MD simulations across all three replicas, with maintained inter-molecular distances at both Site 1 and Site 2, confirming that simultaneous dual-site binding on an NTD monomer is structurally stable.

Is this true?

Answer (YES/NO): YES